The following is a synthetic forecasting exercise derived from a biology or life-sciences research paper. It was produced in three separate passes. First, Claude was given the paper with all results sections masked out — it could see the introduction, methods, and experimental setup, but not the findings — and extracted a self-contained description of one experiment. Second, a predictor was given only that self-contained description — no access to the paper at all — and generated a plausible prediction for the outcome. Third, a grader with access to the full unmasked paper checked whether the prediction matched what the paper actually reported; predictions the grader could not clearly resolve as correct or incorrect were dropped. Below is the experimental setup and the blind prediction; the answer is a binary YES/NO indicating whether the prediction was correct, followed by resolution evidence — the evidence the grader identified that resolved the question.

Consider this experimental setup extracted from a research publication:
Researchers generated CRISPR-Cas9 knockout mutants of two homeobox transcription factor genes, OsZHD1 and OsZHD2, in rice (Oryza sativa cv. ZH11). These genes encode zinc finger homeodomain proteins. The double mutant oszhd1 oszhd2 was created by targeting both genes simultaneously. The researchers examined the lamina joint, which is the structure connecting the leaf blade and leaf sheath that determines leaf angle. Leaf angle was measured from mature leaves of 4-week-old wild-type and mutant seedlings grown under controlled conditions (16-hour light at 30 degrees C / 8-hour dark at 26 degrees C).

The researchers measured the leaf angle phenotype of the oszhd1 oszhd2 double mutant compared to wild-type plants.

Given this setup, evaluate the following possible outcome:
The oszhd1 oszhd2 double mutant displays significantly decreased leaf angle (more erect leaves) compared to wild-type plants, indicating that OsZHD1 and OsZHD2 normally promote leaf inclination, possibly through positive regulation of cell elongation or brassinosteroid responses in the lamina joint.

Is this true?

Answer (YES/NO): YES